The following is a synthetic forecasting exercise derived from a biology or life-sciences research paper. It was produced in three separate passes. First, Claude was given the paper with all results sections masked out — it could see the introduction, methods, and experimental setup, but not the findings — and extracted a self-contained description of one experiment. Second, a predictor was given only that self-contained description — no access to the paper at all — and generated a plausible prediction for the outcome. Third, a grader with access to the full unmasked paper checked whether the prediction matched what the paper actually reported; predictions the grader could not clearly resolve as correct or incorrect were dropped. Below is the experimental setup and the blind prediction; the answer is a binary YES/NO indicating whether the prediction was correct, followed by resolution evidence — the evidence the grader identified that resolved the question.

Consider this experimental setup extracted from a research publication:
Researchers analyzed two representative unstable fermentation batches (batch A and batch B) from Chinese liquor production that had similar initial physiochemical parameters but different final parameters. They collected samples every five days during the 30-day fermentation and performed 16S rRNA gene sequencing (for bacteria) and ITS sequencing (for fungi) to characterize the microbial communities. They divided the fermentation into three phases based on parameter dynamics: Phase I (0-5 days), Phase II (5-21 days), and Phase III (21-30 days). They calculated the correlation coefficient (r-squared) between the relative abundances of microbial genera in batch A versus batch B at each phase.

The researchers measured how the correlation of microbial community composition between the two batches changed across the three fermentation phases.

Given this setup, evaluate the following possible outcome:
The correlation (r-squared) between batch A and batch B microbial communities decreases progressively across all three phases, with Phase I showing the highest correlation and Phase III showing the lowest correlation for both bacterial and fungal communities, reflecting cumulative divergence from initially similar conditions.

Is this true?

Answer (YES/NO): NO